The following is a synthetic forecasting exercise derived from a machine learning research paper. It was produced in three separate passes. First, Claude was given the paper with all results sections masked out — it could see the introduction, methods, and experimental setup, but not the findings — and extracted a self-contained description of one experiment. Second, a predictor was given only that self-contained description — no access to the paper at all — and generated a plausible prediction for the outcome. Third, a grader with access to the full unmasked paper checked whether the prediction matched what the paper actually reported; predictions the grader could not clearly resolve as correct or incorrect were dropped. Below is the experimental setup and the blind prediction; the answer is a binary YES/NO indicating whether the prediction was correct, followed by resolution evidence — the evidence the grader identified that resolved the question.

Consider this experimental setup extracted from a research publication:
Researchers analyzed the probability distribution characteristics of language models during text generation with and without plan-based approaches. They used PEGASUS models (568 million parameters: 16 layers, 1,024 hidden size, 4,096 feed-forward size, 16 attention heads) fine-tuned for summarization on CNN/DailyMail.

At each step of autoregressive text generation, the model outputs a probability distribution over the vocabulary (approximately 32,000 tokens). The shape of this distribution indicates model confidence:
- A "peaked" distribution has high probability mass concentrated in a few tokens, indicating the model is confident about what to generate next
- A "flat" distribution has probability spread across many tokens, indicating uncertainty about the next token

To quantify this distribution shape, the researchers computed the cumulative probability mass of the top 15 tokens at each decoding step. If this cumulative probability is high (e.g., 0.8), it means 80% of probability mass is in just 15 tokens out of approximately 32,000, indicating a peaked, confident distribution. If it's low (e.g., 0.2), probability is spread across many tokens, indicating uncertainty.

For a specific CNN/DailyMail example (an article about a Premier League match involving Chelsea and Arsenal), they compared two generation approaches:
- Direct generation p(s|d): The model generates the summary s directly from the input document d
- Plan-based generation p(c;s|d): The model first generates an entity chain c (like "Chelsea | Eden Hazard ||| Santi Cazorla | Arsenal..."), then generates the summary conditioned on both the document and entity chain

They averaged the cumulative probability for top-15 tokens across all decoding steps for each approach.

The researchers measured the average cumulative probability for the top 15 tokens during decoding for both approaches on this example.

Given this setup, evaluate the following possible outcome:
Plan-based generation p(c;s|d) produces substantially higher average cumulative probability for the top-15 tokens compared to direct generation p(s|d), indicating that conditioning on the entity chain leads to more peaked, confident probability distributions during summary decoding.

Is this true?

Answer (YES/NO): YES